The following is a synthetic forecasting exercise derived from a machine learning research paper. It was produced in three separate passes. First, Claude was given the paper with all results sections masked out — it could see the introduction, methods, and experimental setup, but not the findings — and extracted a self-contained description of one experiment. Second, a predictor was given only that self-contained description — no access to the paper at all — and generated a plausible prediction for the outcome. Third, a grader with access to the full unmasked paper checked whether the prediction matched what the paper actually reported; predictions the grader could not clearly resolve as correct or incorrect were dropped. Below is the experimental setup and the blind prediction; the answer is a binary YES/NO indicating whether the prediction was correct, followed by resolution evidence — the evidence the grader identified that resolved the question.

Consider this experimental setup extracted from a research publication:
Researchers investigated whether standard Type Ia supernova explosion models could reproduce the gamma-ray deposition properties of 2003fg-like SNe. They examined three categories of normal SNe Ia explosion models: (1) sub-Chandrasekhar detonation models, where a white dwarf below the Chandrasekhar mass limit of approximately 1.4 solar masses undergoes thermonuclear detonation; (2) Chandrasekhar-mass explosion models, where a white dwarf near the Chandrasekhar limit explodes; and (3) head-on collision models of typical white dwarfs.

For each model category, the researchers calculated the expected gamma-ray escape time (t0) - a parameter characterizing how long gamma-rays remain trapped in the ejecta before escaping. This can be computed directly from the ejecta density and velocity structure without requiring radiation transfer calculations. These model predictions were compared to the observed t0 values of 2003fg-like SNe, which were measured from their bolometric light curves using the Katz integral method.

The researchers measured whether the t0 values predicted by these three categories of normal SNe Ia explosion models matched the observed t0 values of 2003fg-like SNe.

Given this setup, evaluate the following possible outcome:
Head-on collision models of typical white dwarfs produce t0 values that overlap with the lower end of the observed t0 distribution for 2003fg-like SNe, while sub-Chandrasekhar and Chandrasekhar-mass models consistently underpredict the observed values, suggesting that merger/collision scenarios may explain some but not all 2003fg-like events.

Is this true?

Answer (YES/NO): NO